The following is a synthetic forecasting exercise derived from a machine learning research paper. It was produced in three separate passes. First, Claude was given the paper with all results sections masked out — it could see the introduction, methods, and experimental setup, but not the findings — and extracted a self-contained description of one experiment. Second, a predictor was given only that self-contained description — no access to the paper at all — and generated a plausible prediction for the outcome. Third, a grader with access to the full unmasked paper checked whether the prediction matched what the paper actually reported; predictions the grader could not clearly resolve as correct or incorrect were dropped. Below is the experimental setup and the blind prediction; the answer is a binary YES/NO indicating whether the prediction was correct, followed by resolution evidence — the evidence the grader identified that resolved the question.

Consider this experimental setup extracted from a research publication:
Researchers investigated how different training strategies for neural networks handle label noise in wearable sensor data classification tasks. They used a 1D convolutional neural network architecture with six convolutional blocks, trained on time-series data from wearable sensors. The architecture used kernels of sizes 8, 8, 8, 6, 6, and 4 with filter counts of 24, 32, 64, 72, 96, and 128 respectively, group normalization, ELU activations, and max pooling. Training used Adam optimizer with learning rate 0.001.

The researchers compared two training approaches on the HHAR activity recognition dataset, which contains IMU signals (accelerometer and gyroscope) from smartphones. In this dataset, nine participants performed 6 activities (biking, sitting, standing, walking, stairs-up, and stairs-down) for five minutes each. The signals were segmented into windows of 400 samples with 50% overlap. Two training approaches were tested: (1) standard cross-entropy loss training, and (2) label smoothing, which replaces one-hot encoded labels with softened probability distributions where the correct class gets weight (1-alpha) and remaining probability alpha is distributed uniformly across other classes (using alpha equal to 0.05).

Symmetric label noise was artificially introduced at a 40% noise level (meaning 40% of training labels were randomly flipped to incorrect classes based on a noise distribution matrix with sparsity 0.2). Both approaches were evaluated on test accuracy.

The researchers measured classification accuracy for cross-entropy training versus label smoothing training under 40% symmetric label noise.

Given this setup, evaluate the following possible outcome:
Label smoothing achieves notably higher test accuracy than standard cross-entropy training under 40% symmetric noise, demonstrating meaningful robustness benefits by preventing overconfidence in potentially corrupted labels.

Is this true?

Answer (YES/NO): NO